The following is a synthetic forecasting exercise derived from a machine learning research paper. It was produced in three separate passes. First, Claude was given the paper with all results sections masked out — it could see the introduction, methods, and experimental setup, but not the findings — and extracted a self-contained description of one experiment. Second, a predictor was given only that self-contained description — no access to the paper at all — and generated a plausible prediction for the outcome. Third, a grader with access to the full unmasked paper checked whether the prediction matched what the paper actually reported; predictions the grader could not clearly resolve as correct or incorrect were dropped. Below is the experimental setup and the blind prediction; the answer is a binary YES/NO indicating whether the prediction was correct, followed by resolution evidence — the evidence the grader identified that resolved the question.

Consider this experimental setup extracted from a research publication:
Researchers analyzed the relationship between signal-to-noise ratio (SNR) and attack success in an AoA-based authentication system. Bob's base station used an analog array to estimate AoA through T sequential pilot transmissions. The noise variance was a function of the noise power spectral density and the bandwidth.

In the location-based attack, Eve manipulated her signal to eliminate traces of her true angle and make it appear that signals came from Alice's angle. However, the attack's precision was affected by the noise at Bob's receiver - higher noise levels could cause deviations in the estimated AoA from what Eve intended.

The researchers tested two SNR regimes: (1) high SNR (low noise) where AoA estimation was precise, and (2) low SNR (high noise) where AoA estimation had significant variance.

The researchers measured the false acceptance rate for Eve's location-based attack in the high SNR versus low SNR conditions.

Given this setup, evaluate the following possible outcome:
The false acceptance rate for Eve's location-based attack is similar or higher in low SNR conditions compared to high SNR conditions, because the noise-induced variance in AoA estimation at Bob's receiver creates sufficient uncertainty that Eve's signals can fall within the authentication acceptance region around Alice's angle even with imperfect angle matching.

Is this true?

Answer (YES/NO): NO